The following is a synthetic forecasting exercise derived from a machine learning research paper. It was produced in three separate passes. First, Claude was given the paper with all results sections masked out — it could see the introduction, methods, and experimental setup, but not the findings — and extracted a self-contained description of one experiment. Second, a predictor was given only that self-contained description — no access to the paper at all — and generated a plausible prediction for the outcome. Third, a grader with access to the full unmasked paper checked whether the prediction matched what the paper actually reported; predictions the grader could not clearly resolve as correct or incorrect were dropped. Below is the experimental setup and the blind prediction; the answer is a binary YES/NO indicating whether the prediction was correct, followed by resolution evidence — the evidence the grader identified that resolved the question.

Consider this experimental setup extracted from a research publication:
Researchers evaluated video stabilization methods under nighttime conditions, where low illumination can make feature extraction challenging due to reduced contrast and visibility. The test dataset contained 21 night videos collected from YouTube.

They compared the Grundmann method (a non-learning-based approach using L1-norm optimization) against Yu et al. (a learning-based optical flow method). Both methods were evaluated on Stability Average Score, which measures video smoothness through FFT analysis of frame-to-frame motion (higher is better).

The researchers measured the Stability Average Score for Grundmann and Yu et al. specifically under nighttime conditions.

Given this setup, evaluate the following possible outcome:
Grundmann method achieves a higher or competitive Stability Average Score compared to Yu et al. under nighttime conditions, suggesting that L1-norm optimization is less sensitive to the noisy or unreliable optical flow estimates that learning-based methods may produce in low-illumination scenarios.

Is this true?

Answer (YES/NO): NO